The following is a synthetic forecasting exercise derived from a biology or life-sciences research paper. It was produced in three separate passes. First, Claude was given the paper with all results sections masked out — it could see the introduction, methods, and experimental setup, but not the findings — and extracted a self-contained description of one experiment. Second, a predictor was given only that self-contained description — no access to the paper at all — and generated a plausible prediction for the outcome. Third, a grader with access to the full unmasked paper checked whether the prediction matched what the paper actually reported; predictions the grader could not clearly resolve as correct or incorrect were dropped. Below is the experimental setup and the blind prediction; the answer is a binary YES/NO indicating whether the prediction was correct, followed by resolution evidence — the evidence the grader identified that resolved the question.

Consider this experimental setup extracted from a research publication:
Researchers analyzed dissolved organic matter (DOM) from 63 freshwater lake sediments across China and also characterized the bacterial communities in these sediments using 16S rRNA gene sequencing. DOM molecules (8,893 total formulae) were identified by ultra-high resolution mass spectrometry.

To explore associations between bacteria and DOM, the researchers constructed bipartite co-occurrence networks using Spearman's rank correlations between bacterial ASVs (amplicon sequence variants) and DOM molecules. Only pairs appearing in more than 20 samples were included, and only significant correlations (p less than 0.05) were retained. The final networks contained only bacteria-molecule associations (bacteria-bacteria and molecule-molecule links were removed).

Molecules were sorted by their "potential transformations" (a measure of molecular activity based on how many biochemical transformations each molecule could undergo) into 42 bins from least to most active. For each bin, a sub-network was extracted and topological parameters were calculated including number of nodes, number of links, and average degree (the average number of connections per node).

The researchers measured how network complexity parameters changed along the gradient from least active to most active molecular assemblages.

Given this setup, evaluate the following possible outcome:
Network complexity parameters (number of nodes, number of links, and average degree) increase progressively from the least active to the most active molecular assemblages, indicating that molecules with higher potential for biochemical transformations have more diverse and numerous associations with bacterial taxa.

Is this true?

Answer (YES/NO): YES